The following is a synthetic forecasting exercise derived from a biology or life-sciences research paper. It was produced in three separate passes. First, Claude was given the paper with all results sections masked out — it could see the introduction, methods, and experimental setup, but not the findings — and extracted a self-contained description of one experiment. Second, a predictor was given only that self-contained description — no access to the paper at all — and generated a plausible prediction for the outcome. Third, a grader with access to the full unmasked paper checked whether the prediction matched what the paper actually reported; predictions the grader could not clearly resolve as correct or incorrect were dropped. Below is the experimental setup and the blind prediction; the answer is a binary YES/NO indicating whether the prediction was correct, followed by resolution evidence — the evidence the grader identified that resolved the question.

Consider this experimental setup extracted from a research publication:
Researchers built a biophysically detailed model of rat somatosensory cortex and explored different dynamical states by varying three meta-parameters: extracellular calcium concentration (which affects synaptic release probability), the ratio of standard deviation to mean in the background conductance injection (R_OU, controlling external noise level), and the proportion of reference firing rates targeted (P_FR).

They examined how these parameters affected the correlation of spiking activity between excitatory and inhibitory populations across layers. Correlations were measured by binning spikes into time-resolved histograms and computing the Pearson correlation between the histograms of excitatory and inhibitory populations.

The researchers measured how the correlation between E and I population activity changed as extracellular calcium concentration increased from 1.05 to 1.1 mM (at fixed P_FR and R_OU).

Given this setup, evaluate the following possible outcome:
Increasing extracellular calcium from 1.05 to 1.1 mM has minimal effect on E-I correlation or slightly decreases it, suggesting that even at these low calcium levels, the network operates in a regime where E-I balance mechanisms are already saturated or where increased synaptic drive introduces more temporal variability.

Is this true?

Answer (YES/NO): NO